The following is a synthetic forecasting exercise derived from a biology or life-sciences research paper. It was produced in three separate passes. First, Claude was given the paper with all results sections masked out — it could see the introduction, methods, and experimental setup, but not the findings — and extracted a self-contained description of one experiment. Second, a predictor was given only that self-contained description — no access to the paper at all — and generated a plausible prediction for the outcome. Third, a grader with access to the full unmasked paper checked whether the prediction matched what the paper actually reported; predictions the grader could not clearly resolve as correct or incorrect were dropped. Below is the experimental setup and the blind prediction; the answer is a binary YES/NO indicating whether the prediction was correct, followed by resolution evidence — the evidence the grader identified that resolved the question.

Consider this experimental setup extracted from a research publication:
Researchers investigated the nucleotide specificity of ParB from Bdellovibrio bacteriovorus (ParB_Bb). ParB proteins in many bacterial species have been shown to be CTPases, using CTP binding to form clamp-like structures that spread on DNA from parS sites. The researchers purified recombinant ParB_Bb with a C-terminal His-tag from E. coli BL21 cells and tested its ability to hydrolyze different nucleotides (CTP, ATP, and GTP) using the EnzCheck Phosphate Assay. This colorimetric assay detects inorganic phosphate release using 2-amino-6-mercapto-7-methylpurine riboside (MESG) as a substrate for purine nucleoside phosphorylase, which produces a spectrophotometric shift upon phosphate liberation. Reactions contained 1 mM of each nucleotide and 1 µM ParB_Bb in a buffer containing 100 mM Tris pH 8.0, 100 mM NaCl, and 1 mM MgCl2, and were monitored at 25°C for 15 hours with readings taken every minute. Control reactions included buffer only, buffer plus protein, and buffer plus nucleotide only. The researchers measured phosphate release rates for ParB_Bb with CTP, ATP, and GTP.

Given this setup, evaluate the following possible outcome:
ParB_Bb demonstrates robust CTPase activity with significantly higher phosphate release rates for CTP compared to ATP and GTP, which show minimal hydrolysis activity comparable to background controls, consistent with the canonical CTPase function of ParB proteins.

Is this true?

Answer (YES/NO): YES